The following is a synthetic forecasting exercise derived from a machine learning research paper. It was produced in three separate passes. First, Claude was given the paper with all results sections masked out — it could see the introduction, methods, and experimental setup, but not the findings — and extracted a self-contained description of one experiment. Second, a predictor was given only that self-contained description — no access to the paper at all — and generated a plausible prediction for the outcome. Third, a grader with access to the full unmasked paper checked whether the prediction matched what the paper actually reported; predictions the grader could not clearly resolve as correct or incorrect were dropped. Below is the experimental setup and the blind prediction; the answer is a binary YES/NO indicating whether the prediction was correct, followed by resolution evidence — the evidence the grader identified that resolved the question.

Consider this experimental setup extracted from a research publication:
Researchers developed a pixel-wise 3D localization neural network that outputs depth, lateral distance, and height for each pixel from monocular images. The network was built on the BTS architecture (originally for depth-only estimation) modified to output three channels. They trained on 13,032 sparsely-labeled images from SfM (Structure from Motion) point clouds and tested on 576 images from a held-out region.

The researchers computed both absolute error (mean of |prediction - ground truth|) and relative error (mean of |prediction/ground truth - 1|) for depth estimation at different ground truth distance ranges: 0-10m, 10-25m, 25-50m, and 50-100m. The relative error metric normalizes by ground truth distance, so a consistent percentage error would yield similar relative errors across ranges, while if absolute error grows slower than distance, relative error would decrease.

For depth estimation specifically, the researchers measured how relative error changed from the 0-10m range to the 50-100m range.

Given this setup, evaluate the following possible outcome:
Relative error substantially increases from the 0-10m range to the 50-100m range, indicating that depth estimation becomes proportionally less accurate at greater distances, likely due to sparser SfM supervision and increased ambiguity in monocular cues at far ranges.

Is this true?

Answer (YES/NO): NO